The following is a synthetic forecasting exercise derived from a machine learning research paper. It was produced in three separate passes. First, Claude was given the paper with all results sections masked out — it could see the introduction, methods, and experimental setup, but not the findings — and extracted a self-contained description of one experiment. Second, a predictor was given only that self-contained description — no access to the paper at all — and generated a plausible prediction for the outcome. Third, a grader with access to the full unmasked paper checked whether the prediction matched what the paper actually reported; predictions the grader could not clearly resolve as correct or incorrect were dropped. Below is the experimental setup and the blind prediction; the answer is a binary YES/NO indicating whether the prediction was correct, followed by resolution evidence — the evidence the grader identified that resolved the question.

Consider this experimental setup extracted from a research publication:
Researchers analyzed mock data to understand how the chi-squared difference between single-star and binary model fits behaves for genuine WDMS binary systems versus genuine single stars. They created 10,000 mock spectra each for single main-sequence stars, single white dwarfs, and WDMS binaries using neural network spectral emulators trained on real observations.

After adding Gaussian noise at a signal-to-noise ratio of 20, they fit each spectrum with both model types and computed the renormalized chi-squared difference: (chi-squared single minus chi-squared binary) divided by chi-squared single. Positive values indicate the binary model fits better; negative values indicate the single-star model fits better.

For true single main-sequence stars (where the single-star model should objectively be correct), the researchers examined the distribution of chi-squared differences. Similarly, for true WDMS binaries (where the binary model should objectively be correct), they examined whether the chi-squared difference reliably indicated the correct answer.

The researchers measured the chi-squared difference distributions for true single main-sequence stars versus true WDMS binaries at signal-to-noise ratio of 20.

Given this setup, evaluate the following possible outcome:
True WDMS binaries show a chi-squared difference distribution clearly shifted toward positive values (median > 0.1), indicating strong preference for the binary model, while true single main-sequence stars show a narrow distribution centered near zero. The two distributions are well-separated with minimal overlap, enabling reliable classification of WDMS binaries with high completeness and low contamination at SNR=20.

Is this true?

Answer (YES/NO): NO